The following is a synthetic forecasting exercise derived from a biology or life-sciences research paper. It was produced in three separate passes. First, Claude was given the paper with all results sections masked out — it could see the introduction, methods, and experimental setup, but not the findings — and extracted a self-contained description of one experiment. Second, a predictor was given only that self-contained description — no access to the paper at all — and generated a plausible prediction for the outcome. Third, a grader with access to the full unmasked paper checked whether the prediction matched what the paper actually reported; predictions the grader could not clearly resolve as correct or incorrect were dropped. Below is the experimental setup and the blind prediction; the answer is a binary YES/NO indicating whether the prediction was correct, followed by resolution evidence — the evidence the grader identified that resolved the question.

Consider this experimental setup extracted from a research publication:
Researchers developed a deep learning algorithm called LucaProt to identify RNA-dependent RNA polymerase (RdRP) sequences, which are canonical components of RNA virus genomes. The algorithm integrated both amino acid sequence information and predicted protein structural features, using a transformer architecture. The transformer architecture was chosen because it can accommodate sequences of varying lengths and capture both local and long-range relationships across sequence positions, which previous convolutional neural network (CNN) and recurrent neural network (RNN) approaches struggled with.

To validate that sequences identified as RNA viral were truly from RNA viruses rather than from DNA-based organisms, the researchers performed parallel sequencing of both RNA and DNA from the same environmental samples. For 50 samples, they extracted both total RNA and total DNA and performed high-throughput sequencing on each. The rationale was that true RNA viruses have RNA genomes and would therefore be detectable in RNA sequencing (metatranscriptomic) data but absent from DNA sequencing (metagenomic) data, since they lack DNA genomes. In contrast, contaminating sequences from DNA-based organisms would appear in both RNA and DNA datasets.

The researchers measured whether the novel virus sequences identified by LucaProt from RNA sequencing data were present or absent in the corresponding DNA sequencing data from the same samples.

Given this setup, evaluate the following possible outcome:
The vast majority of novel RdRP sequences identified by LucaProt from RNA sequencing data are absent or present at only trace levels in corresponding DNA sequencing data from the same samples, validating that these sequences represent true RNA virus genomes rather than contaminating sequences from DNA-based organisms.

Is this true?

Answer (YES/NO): YES